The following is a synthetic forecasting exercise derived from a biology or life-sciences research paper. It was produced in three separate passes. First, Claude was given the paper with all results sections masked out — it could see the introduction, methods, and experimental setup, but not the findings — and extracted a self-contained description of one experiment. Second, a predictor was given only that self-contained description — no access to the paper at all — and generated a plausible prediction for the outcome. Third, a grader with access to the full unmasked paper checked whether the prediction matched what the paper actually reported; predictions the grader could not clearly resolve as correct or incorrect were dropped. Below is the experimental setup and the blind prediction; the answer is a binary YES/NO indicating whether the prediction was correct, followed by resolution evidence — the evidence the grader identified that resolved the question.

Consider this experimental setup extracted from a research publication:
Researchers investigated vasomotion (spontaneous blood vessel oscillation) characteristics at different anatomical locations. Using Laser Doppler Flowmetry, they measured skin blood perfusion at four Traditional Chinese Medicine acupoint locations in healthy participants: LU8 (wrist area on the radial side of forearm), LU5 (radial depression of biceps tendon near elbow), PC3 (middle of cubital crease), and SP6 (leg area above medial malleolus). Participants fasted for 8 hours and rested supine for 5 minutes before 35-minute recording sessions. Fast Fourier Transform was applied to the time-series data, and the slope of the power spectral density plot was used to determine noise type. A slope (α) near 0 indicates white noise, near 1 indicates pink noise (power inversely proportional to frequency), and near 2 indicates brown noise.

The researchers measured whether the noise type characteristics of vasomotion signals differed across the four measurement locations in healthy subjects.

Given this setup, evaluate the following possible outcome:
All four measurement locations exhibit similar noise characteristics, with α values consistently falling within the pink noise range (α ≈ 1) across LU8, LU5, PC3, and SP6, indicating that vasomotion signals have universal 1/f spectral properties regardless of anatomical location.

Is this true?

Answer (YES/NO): NO